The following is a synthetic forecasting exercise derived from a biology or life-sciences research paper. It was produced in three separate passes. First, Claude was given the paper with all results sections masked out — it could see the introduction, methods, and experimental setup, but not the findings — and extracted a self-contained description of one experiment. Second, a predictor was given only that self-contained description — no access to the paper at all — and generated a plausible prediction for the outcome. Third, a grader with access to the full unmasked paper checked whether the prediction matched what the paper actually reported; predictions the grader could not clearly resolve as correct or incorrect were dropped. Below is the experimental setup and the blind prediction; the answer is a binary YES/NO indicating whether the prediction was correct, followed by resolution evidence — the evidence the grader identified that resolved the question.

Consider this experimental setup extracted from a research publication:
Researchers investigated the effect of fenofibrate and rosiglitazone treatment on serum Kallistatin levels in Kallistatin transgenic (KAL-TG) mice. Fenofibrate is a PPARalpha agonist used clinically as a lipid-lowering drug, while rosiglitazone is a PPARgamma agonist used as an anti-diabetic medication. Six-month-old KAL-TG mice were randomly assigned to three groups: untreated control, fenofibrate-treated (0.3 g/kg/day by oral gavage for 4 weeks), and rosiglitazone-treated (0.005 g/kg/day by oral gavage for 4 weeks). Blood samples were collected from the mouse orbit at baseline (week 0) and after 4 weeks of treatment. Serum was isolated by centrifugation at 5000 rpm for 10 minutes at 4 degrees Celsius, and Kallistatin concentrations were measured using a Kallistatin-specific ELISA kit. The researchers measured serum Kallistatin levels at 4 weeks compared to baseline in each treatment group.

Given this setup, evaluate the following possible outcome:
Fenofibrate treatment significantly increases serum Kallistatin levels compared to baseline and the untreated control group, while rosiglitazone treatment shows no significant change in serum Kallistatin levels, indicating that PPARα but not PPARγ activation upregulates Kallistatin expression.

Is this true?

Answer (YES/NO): NO